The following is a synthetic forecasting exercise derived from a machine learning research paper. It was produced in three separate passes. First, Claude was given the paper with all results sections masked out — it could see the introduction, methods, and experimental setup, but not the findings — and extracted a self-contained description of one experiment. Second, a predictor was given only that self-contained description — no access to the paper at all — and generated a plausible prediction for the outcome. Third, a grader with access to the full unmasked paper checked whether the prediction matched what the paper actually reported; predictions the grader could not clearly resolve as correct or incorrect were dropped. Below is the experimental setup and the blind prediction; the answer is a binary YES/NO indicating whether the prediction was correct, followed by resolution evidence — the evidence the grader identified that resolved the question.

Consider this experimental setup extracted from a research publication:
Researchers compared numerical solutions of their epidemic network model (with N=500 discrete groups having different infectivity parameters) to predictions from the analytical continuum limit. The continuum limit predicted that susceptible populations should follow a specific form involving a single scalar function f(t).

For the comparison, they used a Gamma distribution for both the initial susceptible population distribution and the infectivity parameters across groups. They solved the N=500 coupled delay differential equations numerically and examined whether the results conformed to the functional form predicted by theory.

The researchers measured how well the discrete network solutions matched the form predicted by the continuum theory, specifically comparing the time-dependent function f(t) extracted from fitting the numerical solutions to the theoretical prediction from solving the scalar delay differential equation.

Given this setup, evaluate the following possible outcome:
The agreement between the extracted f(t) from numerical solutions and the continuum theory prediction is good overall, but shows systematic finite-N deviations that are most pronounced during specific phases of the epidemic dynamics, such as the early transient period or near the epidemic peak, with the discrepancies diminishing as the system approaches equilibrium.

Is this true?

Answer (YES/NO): NO